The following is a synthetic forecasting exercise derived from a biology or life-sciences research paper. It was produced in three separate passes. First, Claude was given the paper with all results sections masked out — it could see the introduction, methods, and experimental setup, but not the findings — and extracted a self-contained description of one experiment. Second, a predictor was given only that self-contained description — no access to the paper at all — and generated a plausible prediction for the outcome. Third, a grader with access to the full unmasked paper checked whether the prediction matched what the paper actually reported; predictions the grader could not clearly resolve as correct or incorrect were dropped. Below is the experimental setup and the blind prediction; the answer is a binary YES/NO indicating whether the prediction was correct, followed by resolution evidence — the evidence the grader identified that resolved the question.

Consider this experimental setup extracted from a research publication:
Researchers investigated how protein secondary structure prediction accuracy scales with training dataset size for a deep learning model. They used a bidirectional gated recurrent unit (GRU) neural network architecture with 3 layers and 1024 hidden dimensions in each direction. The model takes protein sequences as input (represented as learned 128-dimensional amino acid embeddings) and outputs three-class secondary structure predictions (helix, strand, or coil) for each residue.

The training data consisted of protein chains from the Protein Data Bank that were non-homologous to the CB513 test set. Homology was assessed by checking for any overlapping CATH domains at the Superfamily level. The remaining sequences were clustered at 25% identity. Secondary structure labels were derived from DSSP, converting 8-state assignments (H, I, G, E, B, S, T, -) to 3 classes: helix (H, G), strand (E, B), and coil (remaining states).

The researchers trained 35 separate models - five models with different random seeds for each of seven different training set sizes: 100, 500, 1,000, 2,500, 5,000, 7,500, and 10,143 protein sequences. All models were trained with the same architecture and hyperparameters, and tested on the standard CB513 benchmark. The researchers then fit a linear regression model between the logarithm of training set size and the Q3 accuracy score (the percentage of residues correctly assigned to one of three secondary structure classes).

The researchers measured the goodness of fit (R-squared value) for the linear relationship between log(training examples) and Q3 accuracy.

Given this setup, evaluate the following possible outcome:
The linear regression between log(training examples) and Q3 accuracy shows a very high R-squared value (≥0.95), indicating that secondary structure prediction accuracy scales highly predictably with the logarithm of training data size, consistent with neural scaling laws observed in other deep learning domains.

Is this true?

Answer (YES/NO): NO